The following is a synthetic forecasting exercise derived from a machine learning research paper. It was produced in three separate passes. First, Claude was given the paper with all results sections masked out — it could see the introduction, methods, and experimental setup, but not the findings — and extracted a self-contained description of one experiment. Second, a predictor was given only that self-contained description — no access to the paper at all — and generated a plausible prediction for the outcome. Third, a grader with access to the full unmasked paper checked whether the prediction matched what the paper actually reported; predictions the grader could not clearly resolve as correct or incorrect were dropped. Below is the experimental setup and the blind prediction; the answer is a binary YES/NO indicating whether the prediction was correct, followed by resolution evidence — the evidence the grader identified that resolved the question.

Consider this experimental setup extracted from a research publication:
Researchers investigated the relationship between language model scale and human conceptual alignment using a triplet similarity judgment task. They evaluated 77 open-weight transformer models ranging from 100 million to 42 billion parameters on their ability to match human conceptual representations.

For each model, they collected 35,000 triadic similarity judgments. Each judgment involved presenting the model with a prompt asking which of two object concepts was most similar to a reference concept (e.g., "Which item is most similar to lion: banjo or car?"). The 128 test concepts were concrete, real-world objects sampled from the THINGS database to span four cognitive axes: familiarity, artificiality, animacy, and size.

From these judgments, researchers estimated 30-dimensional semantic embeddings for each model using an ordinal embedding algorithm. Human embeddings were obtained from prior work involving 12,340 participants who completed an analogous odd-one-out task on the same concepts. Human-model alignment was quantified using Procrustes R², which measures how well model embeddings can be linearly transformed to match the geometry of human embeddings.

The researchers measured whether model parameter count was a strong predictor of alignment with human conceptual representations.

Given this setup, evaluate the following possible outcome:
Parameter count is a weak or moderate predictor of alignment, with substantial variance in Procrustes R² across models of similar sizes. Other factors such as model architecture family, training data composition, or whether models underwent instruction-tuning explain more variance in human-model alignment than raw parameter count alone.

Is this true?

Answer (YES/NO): YES